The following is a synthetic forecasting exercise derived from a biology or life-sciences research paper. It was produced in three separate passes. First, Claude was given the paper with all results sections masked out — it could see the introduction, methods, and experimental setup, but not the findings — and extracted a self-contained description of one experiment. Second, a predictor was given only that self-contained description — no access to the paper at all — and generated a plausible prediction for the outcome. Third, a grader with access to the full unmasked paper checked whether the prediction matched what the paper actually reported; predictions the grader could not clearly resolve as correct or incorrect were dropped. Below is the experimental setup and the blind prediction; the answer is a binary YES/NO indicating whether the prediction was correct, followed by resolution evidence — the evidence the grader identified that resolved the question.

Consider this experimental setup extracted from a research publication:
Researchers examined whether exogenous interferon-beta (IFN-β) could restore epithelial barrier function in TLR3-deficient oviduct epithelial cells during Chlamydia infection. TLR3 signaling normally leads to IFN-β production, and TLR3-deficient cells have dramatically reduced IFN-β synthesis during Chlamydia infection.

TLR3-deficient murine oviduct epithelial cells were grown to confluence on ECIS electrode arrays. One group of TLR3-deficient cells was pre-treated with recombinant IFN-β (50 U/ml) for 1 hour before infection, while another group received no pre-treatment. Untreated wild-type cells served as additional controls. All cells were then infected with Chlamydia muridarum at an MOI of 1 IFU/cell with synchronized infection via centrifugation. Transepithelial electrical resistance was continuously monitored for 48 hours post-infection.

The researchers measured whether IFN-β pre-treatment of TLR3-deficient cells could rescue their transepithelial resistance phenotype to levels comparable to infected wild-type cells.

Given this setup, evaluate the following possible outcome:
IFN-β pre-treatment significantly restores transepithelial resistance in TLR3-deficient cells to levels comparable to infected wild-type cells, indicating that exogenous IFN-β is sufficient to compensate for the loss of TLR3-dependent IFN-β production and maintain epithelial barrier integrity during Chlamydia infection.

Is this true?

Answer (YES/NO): NO